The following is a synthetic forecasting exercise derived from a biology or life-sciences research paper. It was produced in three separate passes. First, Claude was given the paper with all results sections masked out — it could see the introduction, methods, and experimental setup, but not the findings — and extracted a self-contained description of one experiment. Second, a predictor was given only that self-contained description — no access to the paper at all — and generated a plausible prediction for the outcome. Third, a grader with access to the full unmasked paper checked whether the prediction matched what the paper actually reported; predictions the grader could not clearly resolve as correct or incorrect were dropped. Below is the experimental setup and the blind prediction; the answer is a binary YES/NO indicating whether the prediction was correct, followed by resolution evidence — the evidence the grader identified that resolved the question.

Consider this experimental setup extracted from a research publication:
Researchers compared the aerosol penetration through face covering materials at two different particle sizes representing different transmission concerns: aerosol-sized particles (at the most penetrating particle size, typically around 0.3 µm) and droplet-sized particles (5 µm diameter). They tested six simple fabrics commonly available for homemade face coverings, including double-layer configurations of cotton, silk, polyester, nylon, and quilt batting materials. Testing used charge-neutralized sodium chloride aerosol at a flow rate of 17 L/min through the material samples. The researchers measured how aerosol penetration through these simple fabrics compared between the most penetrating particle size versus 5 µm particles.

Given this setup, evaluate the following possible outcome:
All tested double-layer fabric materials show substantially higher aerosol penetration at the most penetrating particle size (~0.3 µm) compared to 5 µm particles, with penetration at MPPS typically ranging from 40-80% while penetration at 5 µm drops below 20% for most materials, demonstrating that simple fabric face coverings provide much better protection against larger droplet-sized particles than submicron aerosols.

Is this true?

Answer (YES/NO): NO